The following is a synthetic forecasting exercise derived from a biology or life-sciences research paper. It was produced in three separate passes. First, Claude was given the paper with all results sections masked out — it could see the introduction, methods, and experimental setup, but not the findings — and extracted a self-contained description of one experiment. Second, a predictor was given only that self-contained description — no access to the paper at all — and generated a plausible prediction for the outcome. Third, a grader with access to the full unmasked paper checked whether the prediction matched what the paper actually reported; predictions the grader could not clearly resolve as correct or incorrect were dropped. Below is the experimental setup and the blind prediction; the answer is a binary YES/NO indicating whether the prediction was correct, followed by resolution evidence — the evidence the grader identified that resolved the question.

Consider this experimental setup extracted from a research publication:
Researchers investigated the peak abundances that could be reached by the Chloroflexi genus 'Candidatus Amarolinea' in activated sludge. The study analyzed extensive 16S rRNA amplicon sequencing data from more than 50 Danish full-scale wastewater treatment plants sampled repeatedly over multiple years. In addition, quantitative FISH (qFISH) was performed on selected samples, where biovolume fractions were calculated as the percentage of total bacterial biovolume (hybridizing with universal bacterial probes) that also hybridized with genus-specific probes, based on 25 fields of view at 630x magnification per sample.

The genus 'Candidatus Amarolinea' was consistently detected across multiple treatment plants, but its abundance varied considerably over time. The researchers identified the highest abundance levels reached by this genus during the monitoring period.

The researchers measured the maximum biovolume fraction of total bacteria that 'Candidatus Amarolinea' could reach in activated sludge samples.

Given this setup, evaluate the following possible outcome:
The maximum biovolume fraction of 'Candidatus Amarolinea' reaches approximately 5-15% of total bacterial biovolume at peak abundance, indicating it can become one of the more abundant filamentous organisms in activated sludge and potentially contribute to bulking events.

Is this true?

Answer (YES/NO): NO